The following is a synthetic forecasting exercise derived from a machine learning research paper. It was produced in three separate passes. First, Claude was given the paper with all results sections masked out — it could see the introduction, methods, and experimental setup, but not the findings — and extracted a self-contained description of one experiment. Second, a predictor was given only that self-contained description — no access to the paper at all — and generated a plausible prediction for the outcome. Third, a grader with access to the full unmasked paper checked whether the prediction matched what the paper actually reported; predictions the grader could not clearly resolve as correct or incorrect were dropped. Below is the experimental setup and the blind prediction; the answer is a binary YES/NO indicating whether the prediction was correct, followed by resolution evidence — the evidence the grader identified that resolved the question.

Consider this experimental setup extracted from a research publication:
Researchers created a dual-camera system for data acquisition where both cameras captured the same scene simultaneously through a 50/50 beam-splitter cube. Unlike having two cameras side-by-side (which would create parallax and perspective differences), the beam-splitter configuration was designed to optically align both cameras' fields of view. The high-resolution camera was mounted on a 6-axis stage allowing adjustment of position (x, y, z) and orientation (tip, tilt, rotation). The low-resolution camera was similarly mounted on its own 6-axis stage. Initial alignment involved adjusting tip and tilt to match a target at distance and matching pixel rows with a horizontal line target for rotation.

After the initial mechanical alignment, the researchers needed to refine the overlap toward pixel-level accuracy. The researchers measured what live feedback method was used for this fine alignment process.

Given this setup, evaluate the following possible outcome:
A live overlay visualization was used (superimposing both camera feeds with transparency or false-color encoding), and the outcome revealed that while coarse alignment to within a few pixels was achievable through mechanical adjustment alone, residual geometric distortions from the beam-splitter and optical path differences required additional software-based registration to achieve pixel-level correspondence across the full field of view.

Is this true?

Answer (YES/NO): NO